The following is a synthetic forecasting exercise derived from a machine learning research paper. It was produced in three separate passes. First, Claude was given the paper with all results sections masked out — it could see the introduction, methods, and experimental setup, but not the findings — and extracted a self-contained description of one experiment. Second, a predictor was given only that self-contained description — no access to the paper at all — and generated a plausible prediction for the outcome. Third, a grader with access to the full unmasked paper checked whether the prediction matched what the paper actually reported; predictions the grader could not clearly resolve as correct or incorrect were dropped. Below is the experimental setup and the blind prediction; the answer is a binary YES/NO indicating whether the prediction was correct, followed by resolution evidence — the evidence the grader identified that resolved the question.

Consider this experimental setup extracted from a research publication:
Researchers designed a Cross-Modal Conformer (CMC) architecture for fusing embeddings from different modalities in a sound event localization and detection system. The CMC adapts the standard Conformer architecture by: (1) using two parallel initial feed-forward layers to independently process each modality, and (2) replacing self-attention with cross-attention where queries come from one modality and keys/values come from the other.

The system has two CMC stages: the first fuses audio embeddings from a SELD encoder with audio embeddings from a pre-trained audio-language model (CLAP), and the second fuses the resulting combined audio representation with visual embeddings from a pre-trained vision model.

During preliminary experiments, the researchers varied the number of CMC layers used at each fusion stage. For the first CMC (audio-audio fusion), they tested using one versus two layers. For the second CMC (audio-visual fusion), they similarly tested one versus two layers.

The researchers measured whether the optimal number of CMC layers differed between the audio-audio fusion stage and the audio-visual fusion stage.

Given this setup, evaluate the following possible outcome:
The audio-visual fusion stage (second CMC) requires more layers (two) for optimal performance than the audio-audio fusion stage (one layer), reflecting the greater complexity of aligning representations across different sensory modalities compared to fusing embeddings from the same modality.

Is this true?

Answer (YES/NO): YES